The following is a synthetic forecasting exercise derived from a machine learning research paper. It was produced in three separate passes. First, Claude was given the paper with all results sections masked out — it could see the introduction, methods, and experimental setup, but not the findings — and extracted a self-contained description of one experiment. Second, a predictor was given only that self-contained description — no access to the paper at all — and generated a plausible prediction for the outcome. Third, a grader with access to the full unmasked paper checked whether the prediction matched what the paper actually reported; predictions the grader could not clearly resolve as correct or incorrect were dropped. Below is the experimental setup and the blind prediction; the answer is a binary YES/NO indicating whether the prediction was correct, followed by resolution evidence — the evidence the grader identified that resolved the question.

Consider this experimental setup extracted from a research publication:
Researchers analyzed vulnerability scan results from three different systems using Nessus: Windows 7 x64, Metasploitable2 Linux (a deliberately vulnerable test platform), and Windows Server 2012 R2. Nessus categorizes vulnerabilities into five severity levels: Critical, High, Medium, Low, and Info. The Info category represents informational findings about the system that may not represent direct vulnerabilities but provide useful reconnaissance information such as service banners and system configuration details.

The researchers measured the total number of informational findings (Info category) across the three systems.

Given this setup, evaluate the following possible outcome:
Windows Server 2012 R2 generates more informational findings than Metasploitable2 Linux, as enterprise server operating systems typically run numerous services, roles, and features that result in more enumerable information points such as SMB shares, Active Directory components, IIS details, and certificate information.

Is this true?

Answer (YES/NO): NO